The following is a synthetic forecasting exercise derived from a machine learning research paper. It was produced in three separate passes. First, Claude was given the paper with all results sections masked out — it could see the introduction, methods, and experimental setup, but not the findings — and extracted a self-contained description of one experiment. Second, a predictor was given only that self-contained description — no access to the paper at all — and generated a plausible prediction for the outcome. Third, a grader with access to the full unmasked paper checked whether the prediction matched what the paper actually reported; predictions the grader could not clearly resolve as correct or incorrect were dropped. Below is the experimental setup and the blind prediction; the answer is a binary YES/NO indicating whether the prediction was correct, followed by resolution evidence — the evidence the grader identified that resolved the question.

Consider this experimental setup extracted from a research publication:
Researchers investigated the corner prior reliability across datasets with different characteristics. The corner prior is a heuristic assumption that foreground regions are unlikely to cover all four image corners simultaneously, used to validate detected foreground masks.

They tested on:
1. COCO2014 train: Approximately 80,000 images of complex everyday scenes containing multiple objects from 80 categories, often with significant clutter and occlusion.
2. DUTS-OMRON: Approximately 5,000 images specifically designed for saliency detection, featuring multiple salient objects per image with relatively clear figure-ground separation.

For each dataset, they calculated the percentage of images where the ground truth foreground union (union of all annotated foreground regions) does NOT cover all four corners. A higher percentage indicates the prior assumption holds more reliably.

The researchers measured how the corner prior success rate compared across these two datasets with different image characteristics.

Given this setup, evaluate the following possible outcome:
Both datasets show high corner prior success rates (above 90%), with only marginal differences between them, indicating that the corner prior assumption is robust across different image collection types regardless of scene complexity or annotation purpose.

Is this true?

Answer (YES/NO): YES